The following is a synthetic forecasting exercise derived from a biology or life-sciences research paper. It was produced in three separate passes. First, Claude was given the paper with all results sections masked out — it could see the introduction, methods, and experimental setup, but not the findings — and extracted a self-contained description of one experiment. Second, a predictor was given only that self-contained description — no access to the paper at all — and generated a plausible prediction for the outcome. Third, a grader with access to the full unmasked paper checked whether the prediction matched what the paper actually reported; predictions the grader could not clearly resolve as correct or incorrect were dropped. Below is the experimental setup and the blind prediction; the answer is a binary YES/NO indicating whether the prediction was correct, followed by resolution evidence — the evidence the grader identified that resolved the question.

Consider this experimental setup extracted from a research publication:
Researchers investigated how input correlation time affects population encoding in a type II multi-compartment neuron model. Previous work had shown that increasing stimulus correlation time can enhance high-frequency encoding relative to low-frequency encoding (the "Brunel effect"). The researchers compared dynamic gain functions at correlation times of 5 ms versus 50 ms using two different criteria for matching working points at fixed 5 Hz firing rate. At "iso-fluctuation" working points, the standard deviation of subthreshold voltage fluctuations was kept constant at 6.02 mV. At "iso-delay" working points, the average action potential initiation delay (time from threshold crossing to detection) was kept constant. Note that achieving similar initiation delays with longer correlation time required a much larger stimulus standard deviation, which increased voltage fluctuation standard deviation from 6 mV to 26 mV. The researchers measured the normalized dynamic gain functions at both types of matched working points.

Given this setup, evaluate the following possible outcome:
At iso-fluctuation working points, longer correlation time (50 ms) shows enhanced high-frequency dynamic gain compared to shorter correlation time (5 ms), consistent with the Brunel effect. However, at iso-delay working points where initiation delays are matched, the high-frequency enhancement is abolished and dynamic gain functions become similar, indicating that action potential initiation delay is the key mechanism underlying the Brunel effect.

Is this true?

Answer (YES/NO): NO